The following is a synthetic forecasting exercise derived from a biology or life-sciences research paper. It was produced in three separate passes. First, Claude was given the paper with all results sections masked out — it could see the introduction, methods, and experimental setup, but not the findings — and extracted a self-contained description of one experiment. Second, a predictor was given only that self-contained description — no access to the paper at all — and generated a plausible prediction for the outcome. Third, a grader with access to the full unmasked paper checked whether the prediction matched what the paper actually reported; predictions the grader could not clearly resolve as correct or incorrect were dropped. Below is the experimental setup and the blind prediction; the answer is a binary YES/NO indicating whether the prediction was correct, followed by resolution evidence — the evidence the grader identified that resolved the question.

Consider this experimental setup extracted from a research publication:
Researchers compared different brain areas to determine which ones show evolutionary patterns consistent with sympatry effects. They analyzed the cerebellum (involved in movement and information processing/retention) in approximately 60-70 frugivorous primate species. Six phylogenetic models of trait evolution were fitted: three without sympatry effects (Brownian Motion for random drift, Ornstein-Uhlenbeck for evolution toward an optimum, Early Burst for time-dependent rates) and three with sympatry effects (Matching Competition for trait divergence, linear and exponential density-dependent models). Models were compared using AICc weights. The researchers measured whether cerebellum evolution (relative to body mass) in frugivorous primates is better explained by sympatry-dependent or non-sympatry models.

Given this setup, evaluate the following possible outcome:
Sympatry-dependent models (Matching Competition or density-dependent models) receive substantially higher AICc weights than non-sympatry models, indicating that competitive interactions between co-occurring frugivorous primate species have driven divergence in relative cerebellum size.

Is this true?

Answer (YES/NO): NO